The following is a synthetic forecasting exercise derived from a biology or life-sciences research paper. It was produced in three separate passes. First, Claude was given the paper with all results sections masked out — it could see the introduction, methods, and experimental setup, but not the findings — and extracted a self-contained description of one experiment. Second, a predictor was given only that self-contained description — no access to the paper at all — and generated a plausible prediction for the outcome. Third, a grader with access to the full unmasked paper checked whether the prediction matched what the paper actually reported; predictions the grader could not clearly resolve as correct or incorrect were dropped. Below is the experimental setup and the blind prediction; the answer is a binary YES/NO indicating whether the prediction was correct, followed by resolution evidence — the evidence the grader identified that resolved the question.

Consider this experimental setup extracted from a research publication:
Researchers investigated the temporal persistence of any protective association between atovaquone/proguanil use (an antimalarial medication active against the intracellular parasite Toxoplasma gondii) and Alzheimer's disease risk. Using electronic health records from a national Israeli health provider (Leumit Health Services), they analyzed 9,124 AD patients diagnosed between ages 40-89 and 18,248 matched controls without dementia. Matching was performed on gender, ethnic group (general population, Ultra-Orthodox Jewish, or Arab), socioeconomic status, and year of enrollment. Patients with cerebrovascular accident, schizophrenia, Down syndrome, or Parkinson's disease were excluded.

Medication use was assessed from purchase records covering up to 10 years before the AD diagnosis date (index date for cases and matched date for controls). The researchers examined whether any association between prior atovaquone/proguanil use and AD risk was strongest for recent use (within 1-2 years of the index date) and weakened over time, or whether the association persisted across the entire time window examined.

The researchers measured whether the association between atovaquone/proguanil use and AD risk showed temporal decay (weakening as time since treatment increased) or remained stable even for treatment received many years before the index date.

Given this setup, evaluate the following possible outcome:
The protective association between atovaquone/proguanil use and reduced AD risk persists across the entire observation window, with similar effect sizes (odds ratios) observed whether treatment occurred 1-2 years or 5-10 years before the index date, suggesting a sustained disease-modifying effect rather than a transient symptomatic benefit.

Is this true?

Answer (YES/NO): YES